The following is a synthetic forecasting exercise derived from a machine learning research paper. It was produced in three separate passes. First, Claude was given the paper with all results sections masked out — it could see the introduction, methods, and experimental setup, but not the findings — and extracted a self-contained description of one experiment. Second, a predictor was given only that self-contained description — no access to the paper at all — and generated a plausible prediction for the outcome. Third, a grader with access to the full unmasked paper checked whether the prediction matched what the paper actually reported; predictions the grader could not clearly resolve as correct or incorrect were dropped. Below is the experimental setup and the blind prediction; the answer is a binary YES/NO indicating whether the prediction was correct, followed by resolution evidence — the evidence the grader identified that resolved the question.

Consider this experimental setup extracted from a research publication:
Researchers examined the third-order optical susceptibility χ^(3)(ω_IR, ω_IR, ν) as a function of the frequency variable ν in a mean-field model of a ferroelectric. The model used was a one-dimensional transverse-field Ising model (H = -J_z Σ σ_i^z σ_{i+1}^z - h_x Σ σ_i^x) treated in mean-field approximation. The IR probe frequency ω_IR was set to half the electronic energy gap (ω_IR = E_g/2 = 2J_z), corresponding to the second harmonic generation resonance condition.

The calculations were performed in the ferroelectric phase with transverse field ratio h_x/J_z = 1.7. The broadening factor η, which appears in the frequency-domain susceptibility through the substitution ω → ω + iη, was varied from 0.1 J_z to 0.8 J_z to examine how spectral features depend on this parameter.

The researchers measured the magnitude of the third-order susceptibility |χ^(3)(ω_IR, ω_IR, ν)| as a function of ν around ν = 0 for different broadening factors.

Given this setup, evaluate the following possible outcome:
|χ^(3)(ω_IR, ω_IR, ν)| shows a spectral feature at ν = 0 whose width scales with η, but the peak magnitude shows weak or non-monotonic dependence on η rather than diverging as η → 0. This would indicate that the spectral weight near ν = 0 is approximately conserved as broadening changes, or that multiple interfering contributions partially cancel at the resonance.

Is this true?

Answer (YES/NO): NO